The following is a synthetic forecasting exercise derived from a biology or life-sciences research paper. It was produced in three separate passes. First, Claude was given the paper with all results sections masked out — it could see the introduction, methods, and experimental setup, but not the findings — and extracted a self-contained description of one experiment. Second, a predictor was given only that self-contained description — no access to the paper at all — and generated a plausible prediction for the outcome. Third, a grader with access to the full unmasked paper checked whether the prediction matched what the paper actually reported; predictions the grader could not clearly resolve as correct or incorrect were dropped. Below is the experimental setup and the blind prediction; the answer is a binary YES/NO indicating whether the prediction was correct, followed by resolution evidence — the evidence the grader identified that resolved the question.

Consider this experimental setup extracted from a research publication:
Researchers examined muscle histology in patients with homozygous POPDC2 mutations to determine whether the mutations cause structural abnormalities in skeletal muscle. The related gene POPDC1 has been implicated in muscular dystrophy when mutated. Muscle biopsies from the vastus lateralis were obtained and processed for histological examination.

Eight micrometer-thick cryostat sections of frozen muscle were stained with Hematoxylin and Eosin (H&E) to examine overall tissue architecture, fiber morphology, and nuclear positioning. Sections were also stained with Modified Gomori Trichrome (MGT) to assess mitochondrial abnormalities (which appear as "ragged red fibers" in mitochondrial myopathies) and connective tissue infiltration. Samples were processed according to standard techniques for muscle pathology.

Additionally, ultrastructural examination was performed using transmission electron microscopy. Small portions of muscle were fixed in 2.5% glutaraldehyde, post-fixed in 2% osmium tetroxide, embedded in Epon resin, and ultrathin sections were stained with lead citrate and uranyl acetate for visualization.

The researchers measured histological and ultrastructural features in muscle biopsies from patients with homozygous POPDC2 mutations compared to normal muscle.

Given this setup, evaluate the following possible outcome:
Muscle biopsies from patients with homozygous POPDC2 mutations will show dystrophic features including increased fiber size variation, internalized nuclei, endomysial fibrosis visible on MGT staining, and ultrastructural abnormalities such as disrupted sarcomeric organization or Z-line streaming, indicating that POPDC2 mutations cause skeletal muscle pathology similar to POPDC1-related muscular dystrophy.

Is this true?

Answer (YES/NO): NO